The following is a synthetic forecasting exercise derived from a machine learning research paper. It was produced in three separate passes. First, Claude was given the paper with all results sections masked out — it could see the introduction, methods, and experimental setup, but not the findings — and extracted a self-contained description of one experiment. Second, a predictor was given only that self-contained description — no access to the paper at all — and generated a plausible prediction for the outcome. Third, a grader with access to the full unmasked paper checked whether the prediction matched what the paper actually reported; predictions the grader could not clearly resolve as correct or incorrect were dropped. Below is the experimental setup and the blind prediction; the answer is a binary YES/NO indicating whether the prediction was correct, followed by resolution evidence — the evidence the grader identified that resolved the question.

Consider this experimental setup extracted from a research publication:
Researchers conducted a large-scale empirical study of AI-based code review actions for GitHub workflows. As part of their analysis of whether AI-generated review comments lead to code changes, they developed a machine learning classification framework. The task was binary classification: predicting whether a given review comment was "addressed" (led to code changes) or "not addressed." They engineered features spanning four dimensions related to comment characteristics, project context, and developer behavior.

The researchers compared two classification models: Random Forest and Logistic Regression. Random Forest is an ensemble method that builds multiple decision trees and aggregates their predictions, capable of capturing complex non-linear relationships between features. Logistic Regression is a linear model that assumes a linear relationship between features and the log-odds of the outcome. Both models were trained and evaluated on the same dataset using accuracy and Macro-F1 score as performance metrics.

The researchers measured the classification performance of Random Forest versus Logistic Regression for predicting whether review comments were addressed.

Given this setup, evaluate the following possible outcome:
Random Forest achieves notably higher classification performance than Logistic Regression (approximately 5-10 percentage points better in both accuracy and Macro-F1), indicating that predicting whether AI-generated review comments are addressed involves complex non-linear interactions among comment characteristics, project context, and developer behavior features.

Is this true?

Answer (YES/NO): NO